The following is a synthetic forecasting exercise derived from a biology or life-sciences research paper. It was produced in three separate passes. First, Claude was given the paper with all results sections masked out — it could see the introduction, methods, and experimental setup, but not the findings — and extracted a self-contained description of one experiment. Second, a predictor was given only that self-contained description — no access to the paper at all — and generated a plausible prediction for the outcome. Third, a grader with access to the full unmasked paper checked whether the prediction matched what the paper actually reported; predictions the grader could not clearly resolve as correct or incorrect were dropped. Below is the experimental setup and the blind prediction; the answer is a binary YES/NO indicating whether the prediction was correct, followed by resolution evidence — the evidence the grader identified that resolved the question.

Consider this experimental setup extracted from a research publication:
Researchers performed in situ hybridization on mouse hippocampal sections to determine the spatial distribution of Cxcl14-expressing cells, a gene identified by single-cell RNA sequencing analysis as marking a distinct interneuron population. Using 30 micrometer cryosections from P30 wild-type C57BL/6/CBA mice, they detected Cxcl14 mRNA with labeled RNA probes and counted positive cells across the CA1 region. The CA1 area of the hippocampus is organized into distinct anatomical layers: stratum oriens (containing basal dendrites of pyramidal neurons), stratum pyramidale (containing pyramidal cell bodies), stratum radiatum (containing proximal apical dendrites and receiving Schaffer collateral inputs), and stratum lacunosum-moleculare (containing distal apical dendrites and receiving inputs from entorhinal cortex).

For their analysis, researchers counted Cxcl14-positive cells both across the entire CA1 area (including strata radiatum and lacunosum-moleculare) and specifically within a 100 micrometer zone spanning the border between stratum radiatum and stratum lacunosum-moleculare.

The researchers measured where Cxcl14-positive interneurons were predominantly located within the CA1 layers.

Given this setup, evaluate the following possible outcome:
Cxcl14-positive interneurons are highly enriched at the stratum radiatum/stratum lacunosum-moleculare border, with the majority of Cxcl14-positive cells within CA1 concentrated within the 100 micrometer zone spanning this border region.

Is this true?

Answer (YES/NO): YES